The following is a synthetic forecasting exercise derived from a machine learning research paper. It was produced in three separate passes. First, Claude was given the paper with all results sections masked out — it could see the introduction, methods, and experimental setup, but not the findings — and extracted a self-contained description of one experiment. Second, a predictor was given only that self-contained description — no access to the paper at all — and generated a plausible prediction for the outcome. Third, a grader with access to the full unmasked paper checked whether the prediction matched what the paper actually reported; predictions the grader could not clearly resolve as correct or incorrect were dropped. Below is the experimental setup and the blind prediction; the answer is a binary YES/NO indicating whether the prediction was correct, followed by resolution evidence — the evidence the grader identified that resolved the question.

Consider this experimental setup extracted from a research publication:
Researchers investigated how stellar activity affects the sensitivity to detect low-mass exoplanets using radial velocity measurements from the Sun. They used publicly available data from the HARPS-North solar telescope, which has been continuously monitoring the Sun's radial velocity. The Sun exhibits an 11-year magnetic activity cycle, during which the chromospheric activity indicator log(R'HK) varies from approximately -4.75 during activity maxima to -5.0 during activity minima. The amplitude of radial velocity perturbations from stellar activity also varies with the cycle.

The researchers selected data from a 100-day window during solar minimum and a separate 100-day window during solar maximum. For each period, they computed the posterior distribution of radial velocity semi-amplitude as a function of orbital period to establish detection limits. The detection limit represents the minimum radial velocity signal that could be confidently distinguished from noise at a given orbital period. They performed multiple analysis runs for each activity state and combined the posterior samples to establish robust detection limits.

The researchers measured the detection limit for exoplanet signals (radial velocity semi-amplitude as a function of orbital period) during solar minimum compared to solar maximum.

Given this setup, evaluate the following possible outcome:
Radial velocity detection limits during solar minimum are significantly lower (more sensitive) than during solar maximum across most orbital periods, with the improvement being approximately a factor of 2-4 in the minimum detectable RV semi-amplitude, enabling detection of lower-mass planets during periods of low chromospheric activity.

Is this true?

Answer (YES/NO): NO